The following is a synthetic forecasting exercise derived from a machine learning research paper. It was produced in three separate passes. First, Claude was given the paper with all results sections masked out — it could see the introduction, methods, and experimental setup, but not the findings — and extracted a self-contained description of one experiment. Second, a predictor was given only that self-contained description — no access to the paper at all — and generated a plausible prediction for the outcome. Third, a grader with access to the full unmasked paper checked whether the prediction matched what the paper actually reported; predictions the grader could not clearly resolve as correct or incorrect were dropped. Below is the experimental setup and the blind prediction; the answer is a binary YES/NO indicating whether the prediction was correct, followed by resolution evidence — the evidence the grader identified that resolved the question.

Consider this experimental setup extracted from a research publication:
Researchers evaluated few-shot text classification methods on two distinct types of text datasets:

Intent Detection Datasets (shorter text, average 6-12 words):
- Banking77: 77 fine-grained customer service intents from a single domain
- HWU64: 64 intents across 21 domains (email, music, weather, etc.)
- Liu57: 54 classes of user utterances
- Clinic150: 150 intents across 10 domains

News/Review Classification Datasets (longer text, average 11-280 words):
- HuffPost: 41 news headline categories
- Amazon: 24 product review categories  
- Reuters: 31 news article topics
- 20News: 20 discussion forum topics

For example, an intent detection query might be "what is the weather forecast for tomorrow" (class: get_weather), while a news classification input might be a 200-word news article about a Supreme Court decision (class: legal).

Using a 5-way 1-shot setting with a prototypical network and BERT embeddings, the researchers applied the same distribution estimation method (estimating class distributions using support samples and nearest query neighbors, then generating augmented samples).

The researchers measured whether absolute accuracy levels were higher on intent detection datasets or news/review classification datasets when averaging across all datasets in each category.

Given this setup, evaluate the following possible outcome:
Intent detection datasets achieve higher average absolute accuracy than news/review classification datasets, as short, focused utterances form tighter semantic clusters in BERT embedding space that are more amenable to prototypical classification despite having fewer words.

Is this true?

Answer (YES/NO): YES